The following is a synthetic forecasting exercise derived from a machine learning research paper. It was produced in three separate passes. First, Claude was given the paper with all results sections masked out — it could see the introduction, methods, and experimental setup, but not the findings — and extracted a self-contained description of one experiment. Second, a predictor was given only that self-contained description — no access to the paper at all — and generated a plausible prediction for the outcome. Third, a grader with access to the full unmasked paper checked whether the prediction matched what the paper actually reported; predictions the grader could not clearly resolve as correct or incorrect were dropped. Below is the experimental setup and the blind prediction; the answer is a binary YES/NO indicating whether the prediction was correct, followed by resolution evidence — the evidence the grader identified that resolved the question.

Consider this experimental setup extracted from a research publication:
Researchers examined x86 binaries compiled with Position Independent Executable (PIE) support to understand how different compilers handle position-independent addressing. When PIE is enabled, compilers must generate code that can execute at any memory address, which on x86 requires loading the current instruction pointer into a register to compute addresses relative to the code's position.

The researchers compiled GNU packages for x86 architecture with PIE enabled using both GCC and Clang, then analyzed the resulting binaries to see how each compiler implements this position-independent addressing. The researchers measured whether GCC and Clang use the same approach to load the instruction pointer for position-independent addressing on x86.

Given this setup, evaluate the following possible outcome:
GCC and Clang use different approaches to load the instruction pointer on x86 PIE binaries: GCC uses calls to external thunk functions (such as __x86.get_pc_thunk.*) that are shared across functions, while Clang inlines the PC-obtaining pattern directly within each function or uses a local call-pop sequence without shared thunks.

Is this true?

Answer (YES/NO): YES